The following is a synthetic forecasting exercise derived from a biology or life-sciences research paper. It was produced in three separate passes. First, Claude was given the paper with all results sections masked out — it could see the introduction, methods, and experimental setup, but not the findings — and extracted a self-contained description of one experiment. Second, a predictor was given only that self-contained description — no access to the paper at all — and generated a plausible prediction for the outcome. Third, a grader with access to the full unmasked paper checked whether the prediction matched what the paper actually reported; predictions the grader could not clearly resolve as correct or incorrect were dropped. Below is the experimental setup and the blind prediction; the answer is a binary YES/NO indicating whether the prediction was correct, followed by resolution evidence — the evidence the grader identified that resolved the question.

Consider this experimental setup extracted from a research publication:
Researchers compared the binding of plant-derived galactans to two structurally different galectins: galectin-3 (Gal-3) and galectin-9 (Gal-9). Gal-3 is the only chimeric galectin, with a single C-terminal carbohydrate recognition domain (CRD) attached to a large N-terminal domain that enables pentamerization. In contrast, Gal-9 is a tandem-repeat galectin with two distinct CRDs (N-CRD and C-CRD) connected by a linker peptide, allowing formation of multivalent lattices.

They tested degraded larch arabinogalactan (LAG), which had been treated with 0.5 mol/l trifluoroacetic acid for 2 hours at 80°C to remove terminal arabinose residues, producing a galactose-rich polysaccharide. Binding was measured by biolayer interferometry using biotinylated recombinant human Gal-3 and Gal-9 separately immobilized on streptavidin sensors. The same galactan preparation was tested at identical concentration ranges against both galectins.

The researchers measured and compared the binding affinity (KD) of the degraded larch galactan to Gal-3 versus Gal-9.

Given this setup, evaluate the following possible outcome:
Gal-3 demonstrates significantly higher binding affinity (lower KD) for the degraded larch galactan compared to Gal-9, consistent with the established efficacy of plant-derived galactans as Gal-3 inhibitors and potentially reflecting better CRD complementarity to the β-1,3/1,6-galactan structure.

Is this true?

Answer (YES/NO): YES